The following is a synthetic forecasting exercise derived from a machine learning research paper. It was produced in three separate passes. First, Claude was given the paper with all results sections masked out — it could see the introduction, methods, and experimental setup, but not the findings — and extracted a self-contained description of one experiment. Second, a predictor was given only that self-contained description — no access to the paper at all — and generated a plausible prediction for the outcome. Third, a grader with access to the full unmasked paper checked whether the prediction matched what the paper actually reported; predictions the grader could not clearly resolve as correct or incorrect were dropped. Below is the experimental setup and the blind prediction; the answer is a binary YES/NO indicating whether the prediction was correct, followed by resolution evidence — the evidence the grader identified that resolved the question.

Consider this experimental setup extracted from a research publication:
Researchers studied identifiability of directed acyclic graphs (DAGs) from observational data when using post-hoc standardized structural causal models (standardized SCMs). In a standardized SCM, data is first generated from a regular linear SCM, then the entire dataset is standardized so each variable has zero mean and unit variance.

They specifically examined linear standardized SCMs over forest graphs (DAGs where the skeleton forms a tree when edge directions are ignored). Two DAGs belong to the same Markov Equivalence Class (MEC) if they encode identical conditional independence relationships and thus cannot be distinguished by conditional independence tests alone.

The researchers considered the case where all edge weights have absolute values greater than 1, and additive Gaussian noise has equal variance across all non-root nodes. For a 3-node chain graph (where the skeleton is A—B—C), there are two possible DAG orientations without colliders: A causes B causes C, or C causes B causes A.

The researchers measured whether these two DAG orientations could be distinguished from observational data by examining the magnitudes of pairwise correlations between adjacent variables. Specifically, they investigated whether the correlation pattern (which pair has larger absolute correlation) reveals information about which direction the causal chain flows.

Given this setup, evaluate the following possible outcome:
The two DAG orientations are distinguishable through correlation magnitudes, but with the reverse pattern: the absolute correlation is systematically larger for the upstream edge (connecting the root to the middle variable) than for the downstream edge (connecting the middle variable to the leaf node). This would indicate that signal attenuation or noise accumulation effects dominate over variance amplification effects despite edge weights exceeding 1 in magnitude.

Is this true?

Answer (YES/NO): NO